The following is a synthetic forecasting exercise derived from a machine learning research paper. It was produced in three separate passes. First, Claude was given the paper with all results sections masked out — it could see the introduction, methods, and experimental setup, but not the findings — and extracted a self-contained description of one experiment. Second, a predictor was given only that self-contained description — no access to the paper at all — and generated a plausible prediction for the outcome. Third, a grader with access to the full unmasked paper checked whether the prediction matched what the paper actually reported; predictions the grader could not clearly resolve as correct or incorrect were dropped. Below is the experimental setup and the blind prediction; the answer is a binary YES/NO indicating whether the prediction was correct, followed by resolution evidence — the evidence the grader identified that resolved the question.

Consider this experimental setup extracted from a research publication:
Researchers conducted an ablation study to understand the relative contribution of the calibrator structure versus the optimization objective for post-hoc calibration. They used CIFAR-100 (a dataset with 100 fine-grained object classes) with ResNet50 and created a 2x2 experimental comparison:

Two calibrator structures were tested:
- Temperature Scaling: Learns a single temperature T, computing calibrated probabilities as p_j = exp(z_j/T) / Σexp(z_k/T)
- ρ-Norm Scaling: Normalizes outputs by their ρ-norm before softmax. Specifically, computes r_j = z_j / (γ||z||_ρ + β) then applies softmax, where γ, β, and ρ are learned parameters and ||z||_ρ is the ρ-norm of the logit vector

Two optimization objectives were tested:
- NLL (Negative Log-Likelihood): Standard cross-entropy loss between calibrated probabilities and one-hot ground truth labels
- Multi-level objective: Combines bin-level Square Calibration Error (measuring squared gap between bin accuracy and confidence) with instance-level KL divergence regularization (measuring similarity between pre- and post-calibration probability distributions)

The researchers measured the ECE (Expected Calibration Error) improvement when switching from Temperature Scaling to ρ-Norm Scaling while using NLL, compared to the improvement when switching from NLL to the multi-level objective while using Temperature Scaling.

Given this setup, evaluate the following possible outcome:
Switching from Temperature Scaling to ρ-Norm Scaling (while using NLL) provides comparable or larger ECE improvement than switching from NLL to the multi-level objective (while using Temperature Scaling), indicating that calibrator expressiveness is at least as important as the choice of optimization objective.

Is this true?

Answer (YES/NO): YES